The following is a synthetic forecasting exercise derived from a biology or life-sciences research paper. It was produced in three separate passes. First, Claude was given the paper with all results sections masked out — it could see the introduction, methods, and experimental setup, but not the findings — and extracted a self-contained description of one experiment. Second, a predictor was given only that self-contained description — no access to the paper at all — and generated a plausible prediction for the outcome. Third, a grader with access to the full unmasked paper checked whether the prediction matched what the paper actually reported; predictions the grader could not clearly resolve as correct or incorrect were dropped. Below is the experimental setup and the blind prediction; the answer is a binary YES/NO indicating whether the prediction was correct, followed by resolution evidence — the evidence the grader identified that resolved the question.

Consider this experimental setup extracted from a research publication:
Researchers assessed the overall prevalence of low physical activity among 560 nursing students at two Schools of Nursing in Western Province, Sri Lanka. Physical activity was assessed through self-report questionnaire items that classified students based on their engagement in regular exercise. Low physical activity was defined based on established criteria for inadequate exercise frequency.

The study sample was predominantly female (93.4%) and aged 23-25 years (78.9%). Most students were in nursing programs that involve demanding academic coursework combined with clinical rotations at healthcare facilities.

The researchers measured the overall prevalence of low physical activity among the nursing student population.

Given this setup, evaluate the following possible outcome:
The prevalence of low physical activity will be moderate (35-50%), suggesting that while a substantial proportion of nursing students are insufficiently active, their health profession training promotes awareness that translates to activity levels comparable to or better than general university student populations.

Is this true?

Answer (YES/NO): NO